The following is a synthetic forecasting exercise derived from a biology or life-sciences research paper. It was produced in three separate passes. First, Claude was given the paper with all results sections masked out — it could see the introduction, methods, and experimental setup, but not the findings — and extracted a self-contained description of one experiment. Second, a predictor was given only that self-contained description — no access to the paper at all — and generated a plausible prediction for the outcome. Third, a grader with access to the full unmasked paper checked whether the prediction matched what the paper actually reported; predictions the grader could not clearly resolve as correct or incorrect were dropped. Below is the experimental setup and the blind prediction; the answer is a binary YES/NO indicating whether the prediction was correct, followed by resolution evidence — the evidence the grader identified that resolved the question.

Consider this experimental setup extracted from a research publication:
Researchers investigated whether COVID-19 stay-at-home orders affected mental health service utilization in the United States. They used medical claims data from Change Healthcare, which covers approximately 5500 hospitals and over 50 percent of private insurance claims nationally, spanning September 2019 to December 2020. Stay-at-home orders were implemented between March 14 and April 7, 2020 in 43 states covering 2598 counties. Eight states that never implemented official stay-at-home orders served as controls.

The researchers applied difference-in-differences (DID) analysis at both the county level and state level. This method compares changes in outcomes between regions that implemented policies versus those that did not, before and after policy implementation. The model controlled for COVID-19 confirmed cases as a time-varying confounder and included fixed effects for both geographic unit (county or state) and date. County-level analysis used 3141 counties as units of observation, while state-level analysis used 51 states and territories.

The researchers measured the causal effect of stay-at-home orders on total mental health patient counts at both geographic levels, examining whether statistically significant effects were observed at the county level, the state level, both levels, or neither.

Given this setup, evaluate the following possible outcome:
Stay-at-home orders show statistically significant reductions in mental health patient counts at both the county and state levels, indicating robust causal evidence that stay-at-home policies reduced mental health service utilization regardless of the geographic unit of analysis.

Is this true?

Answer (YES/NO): NO